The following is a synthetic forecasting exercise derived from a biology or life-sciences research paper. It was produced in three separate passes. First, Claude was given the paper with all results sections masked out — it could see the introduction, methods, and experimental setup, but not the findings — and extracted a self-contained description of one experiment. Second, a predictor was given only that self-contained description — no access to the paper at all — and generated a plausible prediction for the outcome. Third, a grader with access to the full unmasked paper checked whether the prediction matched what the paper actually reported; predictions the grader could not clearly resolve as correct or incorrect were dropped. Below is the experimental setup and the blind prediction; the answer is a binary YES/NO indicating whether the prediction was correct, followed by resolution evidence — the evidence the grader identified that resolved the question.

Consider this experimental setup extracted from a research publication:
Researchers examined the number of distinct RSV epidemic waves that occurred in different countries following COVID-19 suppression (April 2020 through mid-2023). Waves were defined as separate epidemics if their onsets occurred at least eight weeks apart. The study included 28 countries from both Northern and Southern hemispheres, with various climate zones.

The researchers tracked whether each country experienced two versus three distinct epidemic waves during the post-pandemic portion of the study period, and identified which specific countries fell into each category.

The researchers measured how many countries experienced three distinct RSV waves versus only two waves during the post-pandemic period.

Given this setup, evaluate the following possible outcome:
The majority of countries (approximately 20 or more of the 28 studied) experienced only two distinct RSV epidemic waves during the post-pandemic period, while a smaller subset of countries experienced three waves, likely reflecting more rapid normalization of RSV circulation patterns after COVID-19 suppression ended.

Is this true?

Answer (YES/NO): YES